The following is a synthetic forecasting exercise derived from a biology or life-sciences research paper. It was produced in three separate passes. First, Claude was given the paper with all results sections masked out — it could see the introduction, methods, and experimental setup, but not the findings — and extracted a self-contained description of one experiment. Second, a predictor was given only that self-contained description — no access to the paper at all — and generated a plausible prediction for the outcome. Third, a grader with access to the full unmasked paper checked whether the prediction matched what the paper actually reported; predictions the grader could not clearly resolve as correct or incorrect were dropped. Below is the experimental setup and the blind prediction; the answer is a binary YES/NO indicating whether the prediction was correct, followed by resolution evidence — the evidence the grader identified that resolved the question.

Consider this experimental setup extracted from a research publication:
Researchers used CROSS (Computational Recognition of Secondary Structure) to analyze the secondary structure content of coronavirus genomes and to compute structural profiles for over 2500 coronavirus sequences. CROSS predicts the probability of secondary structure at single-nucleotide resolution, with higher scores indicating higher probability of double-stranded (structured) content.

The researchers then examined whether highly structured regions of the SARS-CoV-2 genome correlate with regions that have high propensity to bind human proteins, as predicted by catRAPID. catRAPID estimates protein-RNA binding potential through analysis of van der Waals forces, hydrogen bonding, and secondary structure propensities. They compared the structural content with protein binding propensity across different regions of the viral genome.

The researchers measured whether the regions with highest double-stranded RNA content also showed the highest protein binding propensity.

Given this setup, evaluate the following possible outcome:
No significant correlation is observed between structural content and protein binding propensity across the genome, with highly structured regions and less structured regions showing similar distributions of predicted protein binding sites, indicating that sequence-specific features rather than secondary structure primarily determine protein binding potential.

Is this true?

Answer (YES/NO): NO